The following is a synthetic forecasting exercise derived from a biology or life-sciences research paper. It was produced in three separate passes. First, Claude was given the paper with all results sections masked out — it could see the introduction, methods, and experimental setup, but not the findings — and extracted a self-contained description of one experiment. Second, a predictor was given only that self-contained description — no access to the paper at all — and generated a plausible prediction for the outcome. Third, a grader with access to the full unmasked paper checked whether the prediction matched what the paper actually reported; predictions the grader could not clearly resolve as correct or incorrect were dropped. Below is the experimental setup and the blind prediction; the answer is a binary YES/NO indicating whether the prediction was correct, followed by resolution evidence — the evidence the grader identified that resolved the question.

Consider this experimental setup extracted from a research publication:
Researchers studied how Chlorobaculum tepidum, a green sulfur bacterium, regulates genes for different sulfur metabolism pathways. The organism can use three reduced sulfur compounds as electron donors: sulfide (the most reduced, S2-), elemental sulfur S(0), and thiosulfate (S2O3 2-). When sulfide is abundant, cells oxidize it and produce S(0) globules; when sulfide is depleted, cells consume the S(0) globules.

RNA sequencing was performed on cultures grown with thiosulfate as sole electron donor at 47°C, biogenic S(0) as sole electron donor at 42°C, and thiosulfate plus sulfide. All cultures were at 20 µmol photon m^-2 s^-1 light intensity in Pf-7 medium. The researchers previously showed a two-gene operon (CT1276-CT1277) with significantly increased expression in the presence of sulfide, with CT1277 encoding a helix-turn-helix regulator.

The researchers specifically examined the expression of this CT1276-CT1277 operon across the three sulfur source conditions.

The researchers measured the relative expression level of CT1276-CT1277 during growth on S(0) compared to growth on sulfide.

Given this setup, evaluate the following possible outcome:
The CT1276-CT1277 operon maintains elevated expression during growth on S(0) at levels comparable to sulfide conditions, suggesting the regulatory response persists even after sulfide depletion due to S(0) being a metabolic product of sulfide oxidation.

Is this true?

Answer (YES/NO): NO